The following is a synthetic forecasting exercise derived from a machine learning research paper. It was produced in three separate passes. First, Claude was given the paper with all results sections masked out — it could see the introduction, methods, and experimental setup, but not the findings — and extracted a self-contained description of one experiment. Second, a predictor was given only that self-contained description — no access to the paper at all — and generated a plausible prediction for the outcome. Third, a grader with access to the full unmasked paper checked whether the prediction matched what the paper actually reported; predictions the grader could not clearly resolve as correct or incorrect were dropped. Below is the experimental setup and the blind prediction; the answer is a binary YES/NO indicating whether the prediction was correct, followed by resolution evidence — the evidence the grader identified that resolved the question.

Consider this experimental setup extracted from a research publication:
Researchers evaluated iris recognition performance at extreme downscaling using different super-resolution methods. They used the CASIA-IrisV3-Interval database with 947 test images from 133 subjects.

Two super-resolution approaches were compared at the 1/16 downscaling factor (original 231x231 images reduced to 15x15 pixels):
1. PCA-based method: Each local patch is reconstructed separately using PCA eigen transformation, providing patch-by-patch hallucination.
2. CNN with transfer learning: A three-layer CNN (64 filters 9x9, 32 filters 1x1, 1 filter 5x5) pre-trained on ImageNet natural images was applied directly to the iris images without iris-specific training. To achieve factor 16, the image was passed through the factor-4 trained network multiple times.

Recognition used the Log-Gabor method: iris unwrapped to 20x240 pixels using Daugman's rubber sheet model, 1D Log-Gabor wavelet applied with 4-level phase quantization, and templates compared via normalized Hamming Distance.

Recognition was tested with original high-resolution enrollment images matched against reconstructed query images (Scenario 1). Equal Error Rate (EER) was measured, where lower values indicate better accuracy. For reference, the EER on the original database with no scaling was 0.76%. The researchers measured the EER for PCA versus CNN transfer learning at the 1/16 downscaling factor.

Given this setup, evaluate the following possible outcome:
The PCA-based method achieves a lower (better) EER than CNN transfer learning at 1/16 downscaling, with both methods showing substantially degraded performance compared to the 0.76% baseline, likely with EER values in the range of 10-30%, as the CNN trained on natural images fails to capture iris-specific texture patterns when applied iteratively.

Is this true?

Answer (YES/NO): NO